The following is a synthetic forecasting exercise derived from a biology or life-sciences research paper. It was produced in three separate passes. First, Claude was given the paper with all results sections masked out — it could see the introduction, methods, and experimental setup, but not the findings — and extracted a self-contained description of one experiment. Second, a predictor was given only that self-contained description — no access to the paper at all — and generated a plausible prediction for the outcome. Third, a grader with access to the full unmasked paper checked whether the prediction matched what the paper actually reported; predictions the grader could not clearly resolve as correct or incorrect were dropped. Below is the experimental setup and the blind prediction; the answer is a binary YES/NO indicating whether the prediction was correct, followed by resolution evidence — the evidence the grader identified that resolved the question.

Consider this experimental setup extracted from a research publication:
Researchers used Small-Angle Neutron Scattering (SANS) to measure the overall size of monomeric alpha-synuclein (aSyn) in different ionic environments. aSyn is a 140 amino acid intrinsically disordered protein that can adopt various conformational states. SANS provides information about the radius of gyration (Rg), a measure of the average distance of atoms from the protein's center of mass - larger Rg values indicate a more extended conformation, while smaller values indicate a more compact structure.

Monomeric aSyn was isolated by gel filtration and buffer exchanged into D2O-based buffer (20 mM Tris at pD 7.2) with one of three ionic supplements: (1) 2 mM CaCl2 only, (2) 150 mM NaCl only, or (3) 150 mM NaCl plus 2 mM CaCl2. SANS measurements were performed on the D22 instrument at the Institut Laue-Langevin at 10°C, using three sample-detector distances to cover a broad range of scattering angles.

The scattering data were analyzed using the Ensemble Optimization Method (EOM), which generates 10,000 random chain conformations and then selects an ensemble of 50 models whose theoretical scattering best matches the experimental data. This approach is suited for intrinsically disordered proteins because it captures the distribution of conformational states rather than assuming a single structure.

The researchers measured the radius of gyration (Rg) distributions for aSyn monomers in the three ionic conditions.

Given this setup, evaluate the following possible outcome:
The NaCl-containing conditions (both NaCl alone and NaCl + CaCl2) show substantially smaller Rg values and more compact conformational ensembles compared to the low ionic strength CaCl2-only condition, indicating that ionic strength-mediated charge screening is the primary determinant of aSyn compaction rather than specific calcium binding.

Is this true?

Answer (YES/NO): NO